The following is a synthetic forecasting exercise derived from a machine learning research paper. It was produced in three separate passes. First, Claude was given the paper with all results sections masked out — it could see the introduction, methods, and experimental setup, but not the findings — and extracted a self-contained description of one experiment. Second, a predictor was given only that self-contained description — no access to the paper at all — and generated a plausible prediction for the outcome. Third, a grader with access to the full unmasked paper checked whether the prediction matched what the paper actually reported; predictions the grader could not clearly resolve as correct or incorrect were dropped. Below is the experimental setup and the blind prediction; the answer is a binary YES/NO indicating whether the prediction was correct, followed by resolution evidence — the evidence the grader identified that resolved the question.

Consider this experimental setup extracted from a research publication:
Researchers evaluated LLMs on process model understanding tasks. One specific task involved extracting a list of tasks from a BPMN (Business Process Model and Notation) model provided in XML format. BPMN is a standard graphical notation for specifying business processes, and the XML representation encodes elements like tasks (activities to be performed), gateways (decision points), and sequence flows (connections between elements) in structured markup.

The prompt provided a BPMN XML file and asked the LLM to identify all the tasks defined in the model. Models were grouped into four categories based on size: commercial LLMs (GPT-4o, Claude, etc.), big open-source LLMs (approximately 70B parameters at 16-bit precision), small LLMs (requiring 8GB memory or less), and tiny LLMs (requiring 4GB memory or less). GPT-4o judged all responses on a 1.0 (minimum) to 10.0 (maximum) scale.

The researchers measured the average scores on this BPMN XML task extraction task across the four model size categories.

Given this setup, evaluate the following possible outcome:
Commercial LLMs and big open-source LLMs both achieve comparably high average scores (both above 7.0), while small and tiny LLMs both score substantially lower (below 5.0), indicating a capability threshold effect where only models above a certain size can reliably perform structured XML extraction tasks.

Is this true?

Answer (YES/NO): YES